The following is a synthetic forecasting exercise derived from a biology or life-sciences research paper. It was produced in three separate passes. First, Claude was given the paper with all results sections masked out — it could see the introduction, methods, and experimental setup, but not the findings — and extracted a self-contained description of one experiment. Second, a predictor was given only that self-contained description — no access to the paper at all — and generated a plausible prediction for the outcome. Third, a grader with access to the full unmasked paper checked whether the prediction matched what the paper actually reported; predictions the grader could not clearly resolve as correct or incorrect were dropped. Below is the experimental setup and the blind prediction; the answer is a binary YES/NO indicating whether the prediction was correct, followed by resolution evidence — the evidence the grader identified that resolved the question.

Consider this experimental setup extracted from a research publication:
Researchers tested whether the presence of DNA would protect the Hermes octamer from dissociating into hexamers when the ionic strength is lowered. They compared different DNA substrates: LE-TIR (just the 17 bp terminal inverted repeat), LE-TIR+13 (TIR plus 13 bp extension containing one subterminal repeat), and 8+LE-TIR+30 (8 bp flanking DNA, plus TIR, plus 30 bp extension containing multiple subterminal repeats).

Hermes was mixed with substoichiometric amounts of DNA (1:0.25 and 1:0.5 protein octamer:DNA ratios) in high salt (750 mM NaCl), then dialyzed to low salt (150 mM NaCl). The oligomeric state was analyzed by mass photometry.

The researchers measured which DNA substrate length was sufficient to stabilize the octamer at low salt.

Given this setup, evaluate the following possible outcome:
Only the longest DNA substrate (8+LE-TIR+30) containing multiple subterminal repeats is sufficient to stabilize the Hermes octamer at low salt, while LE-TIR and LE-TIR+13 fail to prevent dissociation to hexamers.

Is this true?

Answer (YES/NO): NO